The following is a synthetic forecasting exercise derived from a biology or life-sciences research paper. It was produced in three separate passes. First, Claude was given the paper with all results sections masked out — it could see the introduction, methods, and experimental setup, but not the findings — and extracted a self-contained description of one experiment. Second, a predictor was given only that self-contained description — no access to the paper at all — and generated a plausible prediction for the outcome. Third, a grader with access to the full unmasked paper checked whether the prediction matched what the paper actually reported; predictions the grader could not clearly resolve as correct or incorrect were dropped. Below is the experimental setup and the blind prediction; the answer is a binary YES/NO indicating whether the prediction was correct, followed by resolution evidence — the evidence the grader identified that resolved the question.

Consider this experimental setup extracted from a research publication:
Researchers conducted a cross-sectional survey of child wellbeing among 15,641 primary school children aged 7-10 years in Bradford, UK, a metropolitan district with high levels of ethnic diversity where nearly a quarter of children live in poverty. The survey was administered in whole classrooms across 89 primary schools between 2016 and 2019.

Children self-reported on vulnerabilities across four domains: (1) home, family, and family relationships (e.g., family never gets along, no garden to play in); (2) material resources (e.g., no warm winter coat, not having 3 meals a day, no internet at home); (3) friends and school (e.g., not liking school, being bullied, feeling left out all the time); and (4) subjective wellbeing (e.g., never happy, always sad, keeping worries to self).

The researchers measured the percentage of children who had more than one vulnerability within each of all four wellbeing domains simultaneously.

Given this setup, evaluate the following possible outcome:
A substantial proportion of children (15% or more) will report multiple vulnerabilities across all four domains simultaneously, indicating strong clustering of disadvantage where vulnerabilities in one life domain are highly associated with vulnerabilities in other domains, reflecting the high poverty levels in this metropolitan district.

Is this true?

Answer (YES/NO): NO